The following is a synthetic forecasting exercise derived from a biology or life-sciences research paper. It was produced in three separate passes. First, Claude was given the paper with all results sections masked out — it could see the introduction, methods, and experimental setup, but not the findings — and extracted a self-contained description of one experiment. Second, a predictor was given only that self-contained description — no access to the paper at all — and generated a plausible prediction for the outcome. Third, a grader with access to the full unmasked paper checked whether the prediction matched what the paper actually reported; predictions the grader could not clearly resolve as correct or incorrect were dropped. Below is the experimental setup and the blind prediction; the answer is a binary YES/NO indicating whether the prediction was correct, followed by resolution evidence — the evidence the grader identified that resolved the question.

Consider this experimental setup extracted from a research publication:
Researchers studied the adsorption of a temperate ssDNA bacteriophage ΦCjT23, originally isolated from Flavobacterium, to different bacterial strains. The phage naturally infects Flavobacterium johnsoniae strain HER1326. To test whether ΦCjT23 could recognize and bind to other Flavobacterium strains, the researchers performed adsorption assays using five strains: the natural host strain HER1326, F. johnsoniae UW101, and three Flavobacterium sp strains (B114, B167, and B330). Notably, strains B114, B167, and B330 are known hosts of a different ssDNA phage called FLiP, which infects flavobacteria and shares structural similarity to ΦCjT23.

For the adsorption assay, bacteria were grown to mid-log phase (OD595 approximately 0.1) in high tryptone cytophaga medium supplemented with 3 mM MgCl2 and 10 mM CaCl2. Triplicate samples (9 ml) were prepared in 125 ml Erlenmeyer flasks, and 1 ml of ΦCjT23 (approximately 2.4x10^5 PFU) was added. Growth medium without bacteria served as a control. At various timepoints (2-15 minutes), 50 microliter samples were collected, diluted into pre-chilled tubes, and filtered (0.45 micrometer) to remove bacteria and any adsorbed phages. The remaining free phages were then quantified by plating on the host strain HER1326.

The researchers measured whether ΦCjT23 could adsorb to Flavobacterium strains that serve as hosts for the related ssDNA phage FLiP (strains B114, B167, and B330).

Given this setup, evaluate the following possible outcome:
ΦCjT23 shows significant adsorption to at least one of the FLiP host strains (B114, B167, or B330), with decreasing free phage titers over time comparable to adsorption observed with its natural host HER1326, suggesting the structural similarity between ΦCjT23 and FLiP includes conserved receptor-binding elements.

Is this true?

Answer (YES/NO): YES